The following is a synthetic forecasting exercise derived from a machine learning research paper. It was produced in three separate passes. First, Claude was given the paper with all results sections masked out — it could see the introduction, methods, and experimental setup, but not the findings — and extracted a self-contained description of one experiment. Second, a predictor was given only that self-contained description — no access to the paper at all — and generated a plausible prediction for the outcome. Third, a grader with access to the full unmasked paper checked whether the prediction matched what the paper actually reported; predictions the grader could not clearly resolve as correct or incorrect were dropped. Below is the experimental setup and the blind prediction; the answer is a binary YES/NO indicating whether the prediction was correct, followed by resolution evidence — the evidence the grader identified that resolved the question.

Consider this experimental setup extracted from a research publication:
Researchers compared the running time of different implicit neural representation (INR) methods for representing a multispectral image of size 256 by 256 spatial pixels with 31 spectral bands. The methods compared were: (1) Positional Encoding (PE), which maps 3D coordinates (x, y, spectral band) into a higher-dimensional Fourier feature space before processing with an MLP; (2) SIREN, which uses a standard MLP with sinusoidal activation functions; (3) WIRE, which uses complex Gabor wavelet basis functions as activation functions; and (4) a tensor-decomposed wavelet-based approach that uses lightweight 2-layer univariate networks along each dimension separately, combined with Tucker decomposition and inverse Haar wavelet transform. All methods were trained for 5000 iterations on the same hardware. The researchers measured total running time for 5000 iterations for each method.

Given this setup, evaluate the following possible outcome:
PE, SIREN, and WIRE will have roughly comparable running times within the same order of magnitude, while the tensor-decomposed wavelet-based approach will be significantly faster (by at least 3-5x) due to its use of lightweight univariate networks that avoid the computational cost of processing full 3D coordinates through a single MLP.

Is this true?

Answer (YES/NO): NO